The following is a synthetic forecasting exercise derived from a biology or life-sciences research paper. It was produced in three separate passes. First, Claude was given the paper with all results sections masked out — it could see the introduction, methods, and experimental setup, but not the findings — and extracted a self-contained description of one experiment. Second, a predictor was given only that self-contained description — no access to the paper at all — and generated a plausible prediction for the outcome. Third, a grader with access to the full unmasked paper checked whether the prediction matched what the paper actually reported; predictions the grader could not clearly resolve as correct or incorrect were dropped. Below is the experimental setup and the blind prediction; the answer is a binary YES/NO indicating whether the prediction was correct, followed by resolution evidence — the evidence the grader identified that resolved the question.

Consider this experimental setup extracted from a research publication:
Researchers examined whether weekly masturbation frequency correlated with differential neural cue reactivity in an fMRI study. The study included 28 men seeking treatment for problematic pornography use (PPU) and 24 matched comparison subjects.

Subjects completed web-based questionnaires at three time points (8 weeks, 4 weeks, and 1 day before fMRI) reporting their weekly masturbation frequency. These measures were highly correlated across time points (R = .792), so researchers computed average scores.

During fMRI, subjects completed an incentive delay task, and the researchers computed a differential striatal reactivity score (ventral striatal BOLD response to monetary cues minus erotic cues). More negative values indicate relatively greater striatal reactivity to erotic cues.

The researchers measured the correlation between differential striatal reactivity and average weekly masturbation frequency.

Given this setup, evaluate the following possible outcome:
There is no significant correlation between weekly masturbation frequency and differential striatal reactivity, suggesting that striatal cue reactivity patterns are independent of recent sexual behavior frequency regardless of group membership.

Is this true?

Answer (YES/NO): NO